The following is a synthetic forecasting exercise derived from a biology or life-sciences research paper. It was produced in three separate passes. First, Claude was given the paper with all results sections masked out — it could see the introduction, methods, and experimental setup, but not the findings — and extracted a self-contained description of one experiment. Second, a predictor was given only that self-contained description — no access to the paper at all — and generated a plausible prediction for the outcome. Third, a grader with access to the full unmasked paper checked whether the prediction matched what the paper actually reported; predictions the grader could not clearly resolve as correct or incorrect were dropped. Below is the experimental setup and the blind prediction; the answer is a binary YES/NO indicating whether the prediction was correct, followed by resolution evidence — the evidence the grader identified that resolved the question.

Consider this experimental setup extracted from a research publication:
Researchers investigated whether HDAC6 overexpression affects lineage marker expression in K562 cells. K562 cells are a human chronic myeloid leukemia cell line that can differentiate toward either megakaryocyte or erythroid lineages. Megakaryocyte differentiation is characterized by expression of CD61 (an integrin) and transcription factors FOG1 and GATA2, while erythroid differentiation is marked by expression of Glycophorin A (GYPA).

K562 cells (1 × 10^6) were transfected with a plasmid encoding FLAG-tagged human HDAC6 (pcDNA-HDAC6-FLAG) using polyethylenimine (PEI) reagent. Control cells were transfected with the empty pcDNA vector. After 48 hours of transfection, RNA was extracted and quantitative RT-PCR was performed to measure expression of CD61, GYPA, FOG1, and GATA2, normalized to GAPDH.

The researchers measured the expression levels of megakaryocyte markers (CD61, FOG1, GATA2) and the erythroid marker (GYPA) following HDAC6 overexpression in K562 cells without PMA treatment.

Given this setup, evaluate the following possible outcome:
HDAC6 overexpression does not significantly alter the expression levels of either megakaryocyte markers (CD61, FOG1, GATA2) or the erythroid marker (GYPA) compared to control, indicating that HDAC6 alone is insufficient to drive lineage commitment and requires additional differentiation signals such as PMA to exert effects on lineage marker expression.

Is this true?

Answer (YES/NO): NO